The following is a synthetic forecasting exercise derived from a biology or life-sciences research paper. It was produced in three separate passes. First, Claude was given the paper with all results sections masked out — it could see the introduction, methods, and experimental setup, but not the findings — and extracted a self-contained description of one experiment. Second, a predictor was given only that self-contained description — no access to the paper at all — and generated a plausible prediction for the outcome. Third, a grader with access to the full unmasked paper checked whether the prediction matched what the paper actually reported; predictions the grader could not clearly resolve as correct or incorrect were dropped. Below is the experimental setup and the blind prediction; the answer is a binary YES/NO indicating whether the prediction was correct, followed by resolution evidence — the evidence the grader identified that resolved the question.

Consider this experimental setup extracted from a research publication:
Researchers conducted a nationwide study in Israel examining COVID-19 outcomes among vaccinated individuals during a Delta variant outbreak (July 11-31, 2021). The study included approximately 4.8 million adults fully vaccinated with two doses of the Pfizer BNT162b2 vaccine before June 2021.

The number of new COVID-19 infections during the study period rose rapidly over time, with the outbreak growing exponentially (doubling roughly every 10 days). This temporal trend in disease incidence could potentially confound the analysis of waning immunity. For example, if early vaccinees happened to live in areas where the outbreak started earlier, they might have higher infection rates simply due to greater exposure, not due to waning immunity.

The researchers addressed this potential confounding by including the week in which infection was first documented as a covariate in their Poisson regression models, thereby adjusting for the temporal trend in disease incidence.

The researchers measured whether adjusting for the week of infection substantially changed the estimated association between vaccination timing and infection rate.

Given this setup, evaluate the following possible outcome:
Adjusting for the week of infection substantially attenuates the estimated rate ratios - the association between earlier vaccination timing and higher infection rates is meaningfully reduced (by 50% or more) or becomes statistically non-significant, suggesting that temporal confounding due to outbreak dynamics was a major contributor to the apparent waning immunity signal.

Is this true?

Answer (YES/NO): NO